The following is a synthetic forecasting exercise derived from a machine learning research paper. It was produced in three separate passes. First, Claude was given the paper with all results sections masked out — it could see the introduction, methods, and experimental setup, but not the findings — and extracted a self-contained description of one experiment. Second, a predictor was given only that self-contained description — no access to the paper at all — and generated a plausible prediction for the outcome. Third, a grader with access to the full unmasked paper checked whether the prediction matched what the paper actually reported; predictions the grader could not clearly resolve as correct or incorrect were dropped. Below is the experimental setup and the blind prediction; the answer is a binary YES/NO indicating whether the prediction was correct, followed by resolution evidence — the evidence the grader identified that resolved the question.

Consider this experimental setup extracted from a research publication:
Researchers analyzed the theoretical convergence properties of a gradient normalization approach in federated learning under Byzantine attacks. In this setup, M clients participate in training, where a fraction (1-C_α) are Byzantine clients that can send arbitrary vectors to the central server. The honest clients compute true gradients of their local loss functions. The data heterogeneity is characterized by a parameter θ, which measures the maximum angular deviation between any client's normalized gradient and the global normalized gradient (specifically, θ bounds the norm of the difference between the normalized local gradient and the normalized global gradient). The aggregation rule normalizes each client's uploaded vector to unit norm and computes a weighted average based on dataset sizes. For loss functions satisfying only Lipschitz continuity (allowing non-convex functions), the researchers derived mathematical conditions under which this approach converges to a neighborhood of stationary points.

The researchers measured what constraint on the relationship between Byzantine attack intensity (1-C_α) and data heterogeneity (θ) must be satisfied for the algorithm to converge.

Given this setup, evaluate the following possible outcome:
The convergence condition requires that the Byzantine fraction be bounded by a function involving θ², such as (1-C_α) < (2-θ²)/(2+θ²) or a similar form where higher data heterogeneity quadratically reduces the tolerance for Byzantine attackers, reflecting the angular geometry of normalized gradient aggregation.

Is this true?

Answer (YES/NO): NO